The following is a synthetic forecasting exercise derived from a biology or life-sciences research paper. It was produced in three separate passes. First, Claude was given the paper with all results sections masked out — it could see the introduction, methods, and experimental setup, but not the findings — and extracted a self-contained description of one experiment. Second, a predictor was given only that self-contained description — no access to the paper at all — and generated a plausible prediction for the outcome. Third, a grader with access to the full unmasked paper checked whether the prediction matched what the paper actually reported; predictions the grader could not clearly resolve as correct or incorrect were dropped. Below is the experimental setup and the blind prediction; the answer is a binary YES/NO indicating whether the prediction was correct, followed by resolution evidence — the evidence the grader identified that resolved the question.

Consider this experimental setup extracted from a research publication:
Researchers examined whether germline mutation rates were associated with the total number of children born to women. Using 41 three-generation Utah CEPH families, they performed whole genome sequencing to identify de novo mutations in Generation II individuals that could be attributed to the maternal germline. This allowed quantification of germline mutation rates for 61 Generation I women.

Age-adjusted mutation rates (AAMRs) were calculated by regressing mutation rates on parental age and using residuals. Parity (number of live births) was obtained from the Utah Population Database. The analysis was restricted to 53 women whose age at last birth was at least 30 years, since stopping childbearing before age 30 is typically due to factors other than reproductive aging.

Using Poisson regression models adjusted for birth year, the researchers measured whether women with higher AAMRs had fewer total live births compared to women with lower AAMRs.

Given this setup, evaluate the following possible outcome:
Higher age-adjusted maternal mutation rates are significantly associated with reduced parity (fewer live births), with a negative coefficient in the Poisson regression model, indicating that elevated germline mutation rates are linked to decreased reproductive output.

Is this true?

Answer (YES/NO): YES